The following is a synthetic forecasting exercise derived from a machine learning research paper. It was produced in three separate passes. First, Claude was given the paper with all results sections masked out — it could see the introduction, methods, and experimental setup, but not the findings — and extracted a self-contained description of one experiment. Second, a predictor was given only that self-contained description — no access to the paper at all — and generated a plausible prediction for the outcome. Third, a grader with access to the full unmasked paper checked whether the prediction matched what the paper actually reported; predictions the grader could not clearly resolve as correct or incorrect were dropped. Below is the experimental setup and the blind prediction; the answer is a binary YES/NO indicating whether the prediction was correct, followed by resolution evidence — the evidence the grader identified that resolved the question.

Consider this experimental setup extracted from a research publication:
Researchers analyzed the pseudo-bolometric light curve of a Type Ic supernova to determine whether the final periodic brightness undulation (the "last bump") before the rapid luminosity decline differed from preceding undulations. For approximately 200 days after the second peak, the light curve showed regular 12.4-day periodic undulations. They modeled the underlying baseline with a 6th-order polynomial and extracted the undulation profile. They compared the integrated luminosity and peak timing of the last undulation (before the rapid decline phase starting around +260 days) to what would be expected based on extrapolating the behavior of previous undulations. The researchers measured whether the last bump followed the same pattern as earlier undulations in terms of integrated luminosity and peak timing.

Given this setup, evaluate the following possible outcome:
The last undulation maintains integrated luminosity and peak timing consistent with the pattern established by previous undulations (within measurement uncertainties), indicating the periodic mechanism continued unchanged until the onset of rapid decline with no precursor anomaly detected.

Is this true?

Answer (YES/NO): NO